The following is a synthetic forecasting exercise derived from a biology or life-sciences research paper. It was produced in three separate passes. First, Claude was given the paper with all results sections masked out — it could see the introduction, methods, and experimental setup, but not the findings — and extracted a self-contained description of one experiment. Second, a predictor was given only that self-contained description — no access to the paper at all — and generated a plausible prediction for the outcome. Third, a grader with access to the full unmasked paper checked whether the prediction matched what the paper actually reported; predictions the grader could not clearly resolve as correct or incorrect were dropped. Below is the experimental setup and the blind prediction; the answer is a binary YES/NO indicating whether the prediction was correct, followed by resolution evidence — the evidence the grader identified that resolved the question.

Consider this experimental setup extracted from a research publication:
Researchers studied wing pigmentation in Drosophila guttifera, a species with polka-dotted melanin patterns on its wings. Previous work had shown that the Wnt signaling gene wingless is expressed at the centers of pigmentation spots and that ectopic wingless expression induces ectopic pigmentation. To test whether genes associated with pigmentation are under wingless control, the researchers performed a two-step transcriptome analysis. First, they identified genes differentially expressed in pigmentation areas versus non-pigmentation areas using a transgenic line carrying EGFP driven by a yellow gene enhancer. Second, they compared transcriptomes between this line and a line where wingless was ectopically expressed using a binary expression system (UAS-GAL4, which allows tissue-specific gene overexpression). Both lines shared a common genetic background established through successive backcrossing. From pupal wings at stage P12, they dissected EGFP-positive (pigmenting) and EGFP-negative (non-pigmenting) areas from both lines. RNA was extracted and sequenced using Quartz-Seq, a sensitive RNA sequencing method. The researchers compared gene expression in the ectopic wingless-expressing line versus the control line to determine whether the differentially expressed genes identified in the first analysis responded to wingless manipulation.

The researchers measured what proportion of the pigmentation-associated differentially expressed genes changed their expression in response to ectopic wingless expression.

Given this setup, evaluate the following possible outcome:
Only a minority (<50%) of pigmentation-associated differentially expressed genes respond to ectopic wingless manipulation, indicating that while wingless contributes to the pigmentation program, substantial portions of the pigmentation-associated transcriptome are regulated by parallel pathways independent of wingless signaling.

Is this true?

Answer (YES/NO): YES